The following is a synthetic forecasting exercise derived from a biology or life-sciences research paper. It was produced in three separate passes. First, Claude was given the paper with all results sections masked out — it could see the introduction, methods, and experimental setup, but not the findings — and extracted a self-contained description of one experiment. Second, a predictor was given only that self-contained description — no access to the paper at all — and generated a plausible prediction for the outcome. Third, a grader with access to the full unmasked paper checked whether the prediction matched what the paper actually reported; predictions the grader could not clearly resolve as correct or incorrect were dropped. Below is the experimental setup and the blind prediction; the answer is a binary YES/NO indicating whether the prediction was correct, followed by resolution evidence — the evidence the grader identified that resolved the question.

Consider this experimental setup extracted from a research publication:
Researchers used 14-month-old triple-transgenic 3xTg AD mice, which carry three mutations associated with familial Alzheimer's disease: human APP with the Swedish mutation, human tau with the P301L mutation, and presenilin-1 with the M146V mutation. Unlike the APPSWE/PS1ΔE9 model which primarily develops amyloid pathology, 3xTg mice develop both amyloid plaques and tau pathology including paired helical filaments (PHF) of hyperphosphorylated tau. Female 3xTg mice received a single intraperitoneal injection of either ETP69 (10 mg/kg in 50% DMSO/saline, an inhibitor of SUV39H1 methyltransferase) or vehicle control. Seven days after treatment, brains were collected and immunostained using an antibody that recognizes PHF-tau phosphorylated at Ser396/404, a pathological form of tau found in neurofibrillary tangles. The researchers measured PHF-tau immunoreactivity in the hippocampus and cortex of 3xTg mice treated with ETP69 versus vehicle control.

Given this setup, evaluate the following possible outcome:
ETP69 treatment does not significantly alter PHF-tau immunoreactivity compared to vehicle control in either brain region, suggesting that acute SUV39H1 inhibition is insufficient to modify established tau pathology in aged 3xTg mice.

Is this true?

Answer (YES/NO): NO